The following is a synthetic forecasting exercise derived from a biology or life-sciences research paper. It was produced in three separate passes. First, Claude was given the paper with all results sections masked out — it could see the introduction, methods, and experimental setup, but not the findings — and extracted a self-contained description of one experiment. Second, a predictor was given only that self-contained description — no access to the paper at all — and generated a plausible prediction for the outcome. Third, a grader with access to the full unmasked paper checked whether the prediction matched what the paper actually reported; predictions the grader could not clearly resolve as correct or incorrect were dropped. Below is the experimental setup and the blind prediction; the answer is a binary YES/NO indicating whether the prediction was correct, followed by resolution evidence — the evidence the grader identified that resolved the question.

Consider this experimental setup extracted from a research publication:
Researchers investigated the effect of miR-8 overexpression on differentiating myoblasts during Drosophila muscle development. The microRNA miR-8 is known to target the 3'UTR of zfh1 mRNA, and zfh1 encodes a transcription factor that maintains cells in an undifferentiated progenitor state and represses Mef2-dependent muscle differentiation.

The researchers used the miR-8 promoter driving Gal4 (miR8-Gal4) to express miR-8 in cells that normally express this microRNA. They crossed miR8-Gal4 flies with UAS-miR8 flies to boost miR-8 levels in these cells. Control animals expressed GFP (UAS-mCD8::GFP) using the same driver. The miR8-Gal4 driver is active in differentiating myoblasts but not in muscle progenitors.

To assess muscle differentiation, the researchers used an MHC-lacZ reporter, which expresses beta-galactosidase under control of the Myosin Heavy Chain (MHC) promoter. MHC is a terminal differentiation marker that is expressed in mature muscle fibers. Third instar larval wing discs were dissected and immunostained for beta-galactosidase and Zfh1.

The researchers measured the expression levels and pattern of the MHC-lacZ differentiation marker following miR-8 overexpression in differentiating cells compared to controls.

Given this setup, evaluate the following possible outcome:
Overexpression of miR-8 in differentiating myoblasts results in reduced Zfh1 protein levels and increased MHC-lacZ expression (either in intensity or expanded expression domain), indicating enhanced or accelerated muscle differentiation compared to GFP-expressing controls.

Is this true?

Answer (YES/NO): NO